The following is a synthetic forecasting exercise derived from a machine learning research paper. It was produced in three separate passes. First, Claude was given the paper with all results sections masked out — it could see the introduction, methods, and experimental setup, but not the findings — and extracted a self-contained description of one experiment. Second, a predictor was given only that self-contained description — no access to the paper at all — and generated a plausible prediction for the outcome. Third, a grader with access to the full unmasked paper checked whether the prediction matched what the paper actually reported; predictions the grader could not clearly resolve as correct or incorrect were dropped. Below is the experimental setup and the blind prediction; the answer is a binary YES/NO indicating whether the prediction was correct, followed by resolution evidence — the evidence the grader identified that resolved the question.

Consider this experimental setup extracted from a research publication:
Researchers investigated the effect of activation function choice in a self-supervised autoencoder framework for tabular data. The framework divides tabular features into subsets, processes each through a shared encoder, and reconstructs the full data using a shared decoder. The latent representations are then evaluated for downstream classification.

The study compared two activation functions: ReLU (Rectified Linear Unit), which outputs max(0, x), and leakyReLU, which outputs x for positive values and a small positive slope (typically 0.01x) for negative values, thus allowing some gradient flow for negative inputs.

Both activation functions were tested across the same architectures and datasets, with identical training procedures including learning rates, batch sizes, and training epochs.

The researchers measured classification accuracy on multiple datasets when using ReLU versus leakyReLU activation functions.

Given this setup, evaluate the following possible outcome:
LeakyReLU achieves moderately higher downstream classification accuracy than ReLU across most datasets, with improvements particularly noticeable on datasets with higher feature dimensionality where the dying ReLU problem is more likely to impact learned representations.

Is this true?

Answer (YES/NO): NO